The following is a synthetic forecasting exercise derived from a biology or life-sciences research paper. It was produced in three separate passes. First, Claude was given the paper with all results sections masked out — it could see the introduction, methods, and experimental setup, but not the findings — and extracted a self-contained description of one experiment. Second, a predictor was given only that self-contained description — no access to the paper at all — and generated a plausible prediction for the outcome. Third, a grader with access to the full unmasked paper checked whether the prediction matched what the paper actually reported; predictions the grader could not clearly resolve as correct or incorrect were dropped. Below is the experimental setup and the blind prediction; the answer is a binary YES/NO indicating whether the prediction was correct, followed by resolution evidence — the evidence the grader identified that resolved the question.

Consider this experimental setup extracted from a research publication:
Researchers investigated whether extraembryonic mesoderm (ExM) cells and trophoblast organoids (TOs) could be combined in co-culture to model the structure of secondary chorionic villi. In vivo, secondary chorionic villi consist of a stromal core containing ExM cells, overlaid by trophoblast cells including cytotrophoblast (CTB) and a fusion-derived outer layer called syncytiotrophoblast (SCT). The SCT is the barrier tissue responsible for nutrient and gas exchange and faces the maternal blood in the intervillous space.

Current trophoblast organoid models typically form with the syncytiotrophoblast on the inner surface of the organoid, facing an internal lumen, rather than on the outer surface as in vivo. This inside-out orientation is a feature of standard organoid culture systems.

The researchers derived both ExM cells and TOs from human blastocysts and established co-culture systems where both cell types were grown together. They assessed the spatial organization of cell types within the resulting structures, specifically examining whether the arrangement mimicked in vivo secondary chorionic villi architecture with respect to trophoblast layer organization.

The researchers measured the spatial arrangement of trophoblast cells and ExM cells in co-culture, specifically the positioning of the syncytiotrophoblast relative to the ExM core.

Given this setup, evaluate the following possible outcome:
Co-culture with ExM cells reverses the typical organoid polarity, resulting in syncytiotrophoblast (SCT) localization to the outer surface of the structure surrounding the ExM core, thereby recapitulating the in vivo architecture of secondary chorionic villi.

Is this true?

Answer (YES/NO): NO